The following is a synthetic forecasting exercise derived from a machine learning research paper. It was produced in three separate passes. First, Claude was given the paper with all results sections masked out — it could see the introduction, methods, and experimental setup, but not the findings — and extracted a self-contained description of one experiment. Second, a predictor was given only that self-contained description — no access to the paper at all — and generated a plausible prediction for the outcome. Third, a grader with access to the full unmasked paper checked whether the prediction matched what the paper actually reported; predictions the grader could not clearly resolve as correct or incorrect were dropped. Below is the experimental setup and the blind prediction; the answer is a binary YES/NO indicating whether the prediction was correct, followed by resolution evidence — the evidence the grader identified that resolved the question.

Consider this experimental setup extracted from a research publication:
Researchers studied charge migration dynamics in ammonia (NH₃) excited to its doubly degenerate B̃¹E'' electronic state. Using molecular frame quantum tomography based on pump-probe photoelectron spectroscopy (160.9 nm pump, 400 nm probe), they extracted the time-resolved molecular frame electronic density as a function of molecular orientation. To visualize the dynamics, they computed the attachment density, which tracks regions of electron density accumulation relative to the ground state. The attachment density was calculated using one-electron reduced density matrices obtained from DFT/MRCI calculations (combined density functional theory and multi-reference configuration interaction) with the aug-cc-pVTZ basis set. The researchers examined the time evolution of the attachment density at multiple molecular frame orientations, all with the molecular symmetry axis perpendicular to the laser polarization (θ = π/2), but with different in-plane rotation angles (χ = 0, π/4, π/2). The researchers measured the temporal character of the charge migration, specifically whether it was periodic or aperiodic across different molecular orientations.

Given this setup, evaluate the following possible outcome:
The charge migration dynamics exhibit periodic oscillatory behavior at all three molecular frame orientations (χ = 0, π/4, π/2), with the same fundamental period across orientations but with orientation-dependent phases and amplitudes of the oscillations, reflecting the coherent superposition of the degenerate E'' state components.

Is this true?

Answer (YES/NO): NO